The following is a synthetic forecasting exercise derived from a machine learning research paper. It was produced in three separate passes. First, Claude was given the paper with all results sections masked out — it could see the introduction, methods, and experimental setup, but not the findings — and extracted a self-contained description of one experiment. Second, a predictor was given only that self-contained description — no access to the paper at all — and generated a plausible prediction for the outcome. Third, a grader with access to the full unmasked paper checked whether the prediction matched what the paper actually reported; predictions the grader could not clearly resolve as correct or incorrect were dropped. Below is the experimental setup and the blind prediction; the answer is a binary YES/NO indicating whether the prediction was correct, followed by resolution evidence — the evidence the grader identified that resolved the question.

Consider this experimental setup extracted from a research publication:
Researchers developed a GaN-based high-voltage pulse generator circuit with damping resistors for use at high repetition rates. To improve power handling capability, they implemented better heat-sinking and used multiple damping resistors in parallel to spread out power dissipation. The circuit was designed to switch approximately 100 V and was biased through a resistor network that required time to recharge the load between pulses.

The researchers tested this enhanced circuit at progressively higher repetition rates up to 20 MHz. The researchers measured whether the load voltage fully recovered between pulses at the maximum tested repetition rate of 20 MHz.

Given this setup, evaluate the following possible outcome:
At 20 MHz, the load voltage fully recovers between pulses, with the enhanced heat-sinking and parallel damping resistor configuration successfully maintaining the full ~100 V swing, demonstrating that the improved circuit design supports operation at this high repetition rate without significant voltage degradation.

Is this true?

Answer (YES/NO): NO